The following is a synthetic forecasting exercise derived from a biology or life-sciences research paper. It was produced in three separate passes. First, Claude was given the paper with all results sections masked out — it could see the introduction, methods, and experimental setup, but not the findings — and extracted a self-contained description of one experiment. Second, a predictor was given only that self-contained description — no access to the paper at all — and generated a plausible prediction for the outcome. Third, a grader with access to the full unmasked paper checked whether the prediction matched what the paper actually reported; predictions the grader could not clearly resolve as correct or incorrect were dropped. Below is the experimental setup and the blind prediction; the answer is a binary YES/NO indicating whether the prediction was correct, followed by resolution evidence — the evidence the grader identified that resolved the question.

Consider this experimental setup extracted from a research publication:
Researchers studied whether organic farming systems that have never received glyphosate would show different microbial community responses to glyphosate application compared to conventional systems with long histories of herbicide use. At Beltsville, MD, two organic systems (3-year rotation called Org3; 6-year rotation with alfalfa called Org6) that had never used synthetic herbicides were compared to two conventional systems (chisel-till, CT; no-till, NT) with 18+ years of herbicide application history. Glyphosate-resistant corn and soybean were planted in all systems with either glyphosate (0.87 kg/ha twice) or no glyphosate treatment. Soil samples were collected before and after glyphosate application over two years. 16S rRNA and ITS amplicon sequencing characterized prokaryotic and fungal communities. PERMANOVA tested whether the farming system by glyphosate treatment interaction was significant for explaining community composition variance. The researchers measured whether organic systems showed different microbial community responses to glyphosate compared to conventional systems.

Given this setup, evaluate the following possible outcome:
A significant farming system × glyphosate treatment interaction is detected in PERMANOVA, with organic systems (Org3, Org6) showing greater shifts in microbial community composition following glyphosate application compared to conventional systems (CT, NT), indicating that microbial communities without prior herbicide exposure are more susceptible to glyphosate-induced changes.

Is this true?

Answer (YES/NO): NO